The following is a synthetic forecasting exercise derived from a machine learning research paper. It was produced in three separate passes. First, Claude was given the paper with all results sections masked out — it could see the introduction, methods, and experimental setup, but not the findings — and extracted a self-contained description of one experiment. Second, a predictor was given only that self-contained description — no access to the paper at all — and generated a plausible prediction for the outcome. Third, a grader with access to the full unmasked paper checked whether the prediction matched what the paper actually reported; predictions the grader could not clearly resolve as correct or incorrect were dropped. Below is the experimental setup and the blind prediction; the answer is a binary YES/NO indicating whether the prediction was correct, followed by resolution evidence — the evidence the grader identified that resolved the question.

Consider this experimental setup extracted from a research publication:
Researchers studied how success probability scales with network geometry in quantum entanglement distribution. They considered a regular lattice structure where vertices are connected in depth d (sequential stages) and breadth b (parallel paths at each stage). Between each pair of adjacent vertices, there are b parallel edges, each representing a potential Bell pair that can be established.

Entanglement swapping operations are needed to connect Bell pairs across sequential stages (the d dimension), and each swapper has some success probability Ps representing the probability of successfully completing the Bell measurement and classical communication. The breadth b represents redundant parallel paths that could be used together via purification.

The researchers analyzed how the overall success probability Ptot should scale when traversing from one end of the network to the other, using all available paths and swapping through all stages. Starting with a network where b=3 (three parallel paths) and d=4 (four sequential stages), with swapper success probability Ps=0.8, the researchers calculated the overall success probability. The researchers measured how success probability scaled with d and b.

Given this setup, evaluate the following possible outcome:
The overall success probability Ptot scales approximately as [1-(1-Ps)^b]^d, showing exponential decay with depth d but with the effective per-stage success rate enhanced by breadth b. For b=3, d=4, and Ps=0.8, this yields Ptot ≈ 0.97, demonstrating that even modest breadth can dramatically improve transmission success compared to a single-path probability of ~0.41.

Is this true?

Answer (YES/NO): NO